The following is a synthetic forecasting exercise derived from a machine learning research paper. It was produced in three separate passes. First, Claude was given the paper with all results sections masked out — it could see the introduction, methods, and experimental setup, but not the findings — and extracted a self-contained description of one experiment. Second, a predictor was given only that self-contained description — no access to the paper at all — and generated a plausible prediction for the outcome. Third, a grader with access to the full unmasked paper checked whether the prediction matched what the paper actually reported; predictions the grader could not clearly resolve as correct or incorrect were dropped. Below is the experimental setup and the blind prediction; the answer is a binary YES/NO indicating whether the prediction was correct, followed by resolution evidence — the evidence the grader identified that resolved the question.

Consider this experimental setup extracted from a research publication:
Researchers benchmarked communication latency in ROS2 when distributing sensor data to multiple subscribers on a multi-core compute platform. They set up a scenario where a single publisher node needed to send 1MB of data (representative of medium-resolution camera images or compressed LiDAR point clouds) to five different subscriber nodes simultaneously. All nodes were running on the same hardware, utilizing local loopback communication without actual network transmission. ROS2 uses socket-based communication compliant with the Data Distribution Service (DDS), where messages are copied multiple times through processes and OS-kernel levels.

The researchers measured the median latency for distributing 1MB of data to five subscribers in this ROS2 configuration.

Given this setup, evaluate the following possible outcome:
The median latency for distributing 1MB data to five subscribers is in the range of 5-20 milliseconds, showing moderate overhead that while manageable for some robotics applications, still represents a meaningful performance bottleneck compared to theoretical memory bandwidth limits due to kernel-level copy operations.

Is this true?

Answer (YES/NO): NO